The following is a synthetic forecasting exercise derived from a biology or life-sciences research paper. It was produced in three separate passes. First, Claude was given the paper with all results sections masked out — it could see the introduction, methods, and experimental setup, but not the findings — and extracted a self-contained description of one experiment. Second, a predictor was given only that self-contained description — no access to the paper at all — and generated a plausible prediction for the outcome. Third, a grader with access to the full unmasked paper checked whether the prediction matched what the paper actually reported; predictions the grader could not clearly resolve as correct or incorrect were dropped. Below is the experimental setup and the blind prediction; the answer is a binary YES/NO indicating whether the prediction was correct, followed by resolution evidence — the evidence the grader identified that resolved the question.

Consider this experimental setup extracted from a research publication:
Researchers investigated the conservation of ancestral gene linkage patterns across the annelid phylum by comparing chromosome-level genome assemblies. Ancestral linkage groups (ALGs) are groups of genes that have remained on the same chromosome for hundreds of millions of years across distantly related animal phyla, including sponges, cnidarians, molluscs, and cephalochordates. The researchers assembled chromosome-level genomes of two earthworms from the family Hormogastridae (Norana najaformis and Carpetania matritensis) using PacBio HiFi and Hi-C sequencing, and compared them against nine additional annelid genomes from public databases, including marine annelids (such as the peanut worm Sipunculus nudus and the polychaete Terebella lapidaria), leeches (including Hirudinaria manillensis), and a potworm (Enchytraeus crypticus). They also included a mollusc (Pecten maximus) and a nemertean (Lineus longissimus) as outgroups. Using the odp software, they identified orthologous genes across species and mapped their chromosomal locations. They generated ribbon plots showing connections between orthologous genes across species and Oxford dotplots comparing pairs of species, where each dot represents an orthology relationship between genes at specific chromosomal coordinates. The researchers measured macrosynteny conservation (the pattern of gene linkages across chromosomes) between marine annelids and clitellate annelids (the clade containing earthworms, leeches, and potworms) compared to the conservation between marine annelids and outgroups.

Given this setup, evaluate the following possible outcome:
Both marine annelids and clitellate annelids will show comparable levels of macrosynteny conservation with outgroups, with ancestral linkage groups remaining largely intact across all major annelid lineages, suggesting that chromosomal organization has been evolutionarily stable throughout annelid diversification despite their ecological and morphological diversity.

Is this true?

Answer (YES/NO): NO